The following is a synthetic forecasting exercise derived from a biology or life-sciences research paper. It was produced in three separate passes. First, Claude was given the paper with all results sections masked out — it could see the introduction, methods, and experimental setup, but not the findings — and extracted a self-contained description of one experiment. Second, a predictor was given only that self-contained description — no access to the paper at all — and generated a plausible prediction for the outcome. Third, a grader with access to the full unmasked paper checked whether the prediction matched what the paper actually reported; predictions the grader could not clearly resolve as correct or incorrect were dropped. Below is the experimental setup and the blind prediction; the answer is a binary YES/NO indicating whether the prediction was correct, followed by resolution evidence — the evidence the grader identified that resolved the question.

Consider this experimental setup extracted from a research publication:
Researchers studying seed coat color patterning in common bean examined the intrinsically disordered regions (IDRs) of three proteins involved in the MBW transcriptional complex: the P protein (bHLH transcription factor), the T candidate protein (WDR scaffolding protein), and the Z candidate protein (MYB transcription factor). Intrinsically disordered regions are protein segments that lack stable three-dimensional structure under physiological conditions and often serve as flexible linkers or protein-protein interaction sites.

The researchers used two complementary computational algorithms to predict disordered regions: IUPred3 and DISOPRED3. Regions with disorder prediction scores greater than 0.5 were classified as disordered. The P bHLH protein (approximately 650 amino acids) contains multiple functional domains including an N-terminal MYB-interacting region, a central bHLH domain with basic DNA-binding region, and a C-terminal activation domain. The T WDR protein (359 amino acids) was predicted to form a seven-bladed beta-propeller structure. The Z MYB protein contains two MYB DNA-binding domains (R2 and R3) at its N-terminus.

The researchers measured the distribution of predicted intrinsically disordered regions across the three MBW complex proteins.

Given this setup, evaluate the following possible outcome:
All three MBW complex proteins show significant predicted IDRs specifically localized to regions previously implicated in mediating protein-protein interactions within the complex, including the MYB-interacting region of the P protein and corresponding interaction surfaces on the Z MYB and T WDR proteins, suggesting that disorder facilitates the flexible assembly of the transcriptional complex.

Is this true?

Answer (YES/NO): NO